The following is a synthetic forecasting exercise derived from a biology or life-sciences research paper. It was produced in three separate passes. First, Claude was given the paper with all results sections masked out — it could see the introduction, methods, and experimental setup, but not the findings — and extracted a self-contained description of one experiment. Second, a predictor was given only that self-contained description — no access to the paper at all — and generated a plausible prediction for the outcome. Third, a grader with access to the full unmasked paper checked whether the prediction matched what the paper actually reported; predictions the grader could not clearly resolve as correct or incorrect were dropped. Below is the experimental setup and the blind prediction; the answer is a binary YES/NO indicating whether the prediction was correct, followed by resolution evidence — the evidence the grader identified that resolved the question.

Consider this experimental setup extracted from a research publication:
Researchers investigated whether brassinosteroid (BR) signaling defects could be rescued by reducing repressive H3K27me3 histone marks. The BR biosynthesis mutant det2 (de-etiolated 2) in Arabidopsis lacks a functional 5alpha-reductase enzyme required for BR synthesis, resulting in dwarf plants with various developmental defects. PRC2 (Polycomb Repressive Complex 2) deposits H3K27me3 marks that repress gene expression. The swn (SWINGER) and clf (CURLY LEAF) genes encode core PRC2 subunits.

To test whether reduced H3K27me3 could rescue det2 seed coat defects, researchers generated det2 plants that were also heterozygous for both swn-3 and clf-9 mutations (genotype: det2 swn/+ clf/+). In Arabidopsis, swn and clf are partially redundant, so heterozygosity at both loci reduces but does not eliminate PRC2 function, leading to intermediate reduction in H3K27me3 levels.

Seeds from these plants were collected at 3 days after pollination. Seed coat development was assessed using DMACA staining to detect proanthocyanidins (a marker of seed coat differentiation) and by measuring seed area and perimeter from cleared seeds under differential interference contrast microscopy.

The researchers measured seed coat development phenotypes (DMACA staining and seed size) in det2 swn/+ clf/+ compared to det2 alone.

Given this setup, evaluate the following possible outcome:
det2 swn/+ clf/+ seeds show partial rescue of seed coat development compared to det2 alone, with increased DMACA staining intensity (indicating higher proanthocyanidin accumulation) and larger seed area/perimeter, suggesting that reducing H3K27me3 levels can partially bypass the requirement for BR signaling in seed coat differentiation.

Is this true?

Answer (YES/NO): NO